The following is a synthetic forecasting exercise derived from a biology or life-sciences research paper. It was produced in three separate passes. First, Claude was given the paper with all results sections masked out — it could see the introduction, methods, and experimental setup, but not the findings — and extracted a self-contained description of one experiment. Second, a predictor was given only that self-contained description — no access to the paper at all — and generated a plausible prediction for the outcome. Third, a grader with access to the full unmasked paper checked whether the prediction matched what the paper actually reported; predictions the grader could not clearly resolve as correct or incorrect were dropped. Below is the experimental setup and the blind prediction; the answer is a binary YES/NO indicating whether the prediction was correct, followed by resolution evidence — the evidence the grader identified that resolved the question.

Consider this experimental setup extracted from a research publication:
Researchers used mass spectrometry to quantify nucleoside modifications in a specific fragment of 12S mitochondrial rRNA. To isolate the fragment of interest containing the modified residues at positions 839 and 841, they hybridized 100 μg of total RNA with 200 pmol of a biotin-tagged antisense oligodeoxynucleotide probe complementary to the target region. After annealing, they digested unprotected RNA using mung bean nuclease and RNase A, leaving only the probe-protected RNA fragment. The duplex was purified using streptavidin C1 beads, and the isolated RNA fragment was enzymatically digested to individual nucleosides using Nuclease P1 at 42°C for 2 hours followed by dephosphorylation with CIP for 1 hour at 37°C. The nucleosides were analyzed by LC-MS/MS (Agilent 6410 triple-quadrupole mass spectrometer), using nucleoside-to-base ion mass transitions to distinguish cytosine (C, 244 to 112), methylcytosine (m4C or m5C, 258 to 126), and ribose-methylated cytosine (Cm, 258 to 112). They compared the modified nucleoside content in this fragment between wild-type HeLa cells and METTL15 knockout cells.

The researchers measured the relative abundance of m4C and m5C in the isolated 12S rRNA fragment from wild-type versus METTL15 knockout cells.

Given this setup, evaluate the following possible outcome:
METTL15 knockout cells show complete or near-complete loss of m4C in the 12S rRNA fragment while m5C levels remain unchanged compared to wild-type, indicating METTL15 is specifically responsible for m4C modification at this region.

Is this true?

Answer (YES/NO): NO